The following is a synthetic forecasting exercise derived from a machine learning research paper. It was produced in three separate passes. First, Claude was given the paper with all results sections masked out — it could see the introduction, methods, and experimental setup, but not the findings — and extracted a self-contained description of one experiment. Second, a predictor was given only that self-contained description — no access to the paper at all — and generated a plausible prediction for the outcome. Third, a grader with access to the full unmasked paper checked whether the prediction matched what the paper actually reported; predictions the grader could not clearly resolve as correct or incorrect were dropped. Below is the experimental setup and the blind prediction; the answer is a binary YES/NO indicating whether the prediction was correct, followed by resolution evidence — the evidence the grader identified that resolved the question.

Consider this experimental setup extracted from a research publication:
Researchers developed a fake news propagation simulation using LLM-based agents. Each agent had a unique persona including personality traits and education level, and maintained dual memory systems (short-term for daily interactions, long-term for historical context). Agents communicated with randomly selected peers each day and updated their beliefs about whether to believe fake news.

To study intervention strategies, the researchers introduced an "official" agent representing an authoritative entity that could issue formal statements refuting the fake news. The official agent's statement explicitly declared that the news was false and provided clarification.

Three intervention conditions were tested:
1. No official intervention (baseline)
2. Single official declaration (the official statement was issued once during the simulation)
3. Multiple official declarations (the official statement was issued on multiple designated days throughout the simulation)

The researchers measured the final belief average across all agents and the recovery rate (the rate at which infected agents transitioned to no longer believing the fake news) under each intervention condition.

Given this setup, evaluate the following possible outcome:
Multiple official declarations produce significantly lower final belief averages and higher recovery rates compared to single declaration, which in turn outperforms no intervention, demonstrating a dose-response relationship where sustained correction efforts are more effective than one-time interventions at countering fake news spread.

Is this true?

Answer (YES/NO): NO